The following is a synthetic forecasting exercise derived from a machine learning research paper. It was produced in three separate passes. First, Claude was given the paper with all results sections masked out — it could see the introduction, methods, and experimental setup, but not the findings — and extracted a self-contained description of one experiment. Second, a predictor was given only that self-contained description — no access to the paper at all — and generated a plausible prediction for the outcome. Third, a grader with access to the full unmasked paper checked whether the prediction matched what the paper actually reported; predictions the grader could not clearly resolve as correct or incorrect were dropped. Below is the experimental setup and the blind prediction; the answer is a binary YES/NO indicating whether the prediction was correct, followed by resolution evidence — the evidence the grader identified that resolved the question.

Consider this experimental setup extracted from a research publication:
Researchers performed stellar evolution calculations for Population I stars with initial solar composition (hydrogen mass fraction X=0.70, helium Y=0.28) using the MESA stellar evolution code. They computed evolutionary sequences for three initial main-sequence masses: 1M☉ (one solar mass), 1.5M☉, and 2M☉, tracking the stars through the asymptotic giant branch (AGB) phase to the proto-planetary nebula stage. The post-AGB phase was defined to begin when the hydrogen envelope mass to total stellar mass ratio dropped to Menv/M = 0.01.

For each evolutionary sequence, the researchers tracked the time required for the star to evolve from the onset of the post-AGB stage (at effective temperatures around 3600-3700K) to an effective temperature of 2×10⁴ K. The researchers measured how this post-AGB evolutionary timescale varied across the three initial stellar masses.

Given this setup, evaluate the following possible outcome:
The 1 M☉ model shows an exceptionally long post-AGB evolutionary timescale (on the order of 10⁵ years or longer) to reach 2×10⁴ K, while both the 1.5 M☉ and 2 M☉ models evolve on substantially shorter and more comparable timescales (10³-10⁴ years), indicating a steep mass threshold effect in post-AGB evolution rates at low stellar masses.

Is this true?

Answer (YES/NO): NO